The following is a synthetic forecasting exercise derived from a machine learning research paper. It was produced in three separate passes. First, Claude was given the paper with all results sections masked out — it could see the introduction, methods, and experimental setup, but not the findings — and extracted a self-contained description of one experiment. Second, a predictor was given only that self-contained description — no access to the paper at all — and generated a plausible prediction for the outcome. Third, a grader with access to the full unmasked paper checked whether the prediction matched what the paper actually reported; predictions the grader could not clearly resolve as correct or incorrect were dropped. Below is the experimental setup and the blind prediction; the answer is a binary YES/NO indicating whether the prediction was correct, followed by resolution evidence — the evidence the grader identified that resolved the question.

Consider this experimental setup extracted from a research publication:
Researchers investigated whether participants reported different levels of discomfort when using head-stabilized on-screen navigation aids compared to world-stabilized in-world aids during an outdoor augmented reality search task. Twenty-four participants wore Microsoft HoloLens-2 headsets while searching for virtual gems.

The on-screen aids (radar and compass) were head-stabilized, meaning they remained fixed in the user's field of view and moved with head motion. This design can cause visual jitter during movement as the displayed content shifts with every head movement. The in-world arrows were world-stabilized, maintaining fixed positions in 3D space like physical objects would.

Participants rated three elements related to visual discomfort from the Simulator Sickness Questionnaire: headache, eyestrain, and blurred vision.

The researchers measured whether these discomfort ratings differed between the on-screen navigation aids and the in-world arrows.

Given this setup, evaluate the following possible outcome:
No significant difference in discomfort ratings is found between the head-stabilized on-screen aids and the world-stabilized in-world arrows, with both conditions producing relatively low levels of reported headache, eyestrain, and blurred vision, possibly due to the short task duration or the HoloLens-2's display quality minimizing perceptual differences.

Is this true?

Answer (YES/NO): NO